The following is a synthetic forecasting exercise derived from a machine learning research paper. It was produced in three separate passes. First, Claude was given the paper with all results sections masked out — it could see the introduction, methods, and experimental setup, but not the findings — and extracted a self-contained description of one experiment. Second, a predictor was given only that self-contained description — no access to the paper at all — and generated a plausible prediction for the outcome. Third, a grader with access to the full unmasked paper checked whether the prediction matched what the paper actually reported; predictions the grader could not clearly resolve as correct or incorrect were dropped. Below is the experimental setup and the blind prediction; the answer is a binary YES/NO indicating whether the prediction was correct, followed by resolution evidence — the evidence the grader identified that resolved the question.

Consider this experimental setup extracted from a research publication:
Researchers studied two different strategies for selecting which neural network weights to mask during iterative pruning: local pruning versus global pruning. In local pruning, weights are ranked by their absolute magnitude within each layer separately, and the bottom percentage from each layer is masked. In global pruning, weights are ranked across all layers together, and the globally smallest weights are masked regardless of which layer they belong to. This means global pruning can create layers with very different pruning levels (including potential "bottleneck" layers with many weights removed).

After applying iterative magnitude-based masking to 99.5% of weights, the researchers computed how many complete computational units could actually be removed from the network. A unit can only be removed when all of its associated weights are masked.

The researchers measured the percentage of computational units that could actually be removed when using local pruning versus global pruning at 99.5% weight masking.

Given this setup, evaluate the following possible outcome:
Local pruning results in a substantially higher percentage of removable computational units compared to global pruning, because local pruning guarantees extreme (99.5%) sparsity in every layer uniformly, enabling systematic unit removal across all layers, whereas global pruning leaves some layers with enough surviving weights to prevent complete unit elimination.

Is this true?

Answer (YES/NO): NO